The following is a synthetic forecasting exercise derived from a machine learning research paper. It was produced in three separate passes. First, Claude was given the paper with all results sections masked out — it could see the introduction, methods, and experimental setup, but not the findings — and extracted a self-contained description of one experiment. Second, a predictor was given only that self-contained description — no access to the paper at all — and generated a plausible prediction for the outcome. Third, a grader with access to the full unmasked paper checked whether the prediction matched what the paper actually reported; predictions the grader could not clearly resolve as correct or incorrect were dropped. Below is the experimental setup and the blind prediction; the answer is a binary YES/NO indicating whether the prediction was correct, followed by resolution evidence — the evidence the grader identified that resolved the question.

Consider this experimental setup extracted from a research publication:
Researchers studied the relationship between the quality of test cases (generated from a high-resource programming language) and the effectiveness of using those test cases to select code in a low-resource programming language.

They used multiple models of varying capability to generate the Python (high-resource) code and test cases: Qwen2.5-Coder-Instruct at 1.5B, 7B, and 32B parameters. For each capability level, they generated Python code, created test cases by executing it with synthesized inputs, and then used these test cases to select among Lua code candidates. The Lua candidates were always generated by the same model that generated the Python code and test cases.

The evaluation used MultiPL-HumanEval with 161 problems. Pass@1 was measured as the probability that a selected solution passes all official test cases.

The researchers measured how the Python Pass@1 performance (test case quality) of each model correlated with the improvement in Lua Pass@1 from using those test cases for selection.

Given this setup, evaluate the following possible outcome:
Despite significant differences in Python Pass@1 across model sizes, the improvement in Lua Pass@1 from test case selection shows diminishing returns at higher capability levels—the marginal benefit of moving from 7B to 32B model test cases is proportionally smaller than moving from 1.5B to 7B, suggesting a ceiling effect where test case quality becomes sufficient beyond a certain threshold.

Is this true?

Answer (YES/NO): NO